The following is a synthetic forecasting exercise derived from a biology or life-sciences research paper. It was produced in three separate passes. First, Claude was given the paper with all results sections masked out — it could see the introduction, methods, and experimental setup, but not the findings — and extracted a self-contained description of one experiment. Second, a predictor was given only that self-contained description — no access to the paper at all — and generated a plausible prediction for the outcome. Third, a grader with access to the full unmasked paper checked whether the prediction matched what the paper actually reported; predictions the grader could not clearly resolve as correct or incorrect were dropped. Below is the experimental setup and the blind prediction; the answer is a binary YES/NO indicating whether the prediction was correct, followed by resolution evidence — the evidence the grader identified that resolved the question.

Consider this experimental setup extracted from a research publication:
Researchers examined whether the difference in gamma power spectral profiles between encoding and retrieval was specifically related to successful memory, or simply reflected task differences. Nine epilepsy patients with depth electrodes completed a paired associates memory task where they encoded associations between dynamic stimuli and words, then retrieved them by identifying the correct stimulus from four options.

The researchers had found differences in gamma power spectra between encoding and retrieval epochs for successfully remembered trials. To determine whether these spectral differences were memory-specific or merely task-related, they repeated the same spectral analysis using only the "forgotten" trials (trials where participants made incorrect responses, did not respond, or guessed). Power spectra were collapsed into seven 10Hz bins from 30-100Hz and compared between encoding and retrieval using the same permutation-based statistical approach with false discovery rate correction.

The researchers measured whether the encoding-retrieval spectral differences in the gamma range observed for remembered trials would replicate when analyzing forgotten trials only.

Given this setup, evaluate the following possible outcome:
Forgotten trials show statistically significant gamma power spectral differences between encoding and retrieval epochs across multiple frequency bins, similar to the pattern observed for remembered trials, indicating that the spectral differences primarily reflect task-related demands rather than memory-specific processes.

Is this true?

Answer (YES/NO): NO